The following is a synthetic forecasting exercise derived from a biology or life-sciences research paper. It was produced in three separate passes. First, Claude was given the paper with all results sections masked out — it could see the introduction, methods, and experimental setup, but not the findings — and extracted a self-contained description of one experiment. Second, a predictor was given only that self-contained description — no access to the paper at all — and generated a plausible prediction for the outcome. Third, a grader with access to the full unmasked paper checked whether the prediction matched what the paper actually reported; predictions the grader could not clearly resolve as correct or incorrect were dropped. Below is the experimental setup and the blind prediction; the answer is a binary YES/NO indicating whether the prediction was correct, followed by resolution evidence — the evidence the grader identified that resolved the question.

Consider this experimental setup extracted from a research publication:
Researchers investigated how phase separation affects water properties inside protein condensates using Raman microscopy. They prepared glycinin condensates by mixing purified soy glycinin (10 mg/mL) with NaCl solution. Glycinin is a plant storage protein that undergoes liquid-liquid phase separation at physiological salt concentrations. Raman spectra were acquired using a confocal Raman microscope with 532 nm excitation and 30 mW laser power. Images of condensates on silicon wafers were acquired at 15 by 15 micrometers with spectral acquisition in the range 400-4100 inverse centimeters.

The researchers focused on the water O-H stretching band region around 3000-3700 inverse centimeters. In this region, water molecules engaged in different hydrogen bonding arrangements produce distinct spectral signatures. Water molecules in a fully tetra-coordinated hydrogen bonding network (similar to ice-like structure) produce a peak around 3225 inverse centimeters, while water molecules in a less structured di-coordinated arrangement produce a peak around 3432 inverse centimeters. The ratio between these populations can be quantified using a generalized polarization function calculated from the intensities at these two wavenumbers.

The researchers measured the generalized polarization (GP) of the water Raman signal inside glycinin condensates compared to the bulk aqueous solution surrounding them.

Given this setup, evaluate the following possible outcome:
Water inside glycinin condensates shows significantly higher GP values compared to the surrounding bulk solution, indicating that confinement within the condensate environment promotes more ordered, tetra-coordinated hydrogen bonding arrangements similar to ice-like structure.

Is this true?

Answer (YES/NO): YES